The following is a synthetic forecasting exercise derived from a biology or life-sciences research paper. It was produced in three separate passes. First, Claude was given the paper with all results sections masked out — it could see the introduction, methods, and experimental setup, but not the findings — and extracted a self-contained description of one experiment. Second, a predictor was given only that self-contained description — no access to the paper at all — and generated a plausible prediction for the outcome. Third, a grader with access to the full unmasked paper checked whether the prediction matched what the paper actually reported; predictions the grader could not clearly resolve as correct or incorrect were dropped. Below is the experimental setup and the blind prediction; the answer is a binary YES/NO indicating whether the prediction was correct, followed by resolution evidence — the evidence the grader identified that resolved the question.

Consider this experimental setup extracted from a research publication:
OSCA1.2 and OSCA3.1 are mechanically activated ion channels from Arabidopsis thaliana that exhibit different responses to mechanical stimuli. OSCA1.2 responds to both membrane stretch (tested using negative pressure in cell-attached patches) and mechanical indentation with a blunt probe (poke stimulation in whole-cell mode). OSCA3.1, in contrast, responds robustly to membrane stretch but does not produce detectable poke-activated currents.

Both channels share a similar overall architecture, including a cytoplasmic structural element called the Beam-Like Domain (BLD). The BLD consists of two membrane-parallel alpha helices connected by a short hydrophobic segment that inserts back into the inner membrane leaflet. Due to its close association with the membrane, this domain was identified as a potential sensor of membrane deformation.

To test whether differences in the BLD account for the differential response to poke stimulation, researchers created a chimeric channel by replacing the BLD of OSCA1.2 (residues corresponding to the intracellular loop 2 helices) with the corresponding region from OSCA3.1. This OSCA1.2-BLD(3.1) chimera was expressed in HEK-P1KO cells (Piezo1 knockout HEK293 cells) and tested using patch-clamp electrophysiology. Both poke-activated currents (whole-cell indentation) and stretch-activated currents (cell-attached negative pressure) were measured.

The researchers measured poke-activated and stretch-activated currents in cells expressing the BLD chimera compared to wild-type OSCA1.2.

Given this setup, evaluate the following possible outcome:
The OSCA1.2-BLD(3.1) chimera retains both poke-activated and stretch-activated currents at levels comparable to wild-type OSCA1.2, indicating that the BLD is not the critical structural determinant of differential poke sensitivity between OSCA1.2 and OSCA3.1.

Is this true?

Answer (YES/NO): YES